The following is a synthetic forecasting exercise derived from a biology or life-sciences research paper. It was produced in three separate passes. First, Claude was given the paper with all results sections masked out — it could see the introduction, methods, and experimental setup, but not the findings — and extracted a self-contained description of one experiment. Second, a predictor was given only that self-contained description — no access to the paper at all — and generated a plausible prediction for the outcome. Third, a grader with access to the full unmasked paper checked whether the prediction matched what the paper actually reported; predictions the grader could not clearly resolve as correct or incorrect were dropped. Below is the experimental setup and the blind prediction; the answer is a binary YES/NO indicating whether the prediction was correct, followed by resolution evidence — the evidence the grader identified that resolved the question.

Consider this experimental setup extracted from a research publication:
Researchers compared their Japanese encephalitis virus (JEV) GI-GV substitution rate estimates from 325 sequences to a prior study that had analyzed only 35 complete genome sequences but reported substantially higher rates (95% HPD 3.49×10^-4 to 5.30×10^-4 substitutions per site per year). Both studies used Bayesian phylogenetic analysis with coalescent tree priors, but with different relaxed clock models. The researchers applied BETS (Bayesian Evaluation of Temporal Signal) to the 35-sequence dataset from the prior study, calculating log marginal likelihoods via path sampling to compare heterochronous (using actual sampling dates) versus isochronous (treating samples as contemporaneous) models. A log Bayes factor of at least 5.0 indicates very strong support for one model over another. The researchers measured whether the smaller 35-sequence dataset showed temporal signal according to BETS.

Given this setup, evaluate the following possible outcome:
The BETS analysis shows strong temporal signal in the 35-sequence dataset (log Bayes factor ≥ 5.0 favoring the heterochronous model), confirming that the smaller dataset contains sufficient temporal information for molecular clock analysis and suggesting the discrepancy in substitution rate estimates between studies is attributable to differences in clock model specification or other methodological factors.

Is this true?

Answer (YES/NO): NO